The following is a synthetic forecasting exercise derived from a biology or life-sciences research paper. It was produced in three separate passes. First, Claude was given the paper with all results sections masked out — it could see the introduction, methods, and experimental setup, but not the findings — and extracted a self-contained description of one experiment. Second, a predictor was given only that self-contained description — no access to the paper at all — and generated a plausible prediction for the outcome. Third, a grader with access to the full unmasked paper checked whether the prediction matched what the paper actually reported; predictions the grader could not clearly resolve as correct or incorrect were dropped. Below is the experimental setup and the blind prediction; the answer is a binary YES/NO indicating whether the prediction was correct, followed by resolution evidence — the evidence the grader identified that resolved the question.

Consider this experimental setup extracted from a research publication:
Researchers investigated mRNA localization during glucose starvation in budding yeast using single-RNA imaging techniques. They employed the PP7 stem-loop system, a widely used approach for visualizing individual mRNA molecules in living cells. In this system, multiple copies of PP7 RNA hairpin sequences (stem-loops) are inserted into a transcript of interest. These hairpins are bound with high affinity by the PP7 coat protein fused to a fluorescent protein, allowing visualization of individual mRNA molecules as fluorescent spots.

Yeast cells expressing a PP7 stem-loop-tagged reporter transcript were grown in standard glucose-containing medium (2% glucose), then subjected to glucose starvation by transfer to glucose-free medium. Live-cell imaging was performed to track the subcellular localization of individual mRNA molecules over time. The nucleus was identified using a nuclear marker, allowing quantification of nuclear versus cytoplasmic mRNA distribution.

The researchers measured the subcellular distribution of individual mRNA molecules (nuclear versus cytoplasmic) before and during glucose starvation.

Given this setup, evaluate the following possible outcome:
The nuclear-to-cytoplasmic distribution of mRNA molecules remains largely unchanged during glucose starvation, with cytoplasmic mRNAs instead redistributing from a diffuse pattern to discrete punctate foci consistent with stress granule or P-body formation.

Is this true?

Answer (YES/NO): NO